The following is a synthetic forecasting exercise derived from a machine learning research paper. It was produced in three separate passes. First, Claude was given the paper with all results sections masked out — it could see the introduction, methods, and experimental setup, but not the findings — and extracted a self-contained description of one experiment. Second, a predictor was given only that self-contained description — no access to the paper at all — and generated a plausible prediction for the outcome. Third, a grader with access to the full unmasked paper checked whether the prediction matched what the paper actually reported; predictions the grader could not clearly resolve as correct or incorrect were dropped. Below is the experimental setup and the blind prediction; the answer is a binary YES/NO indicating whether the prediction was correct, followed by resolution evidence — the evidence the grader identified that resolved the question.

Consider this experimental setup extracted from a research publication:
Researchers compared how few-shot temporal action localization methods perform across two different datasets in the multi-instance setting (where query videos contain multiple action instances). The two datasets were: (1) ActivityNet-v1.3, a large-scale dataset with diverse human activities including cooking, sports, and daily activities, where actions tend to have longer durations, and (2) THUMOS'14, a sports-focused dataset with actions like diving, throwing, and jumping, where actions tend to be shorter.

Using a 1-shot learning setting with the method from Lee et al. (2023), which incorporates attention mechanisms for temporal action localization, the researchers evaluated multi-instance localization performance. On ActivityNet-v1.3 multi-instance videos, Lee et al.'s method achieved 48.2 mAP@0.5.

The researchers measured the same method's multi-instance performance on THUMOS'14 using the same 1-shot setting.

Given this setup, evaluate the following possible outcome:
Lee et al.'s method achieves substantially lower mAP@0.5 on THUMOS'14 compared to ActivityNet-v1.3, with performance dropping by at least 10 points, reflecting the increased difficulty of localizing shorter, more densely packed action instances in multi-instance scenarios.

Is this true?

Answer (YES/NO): YES